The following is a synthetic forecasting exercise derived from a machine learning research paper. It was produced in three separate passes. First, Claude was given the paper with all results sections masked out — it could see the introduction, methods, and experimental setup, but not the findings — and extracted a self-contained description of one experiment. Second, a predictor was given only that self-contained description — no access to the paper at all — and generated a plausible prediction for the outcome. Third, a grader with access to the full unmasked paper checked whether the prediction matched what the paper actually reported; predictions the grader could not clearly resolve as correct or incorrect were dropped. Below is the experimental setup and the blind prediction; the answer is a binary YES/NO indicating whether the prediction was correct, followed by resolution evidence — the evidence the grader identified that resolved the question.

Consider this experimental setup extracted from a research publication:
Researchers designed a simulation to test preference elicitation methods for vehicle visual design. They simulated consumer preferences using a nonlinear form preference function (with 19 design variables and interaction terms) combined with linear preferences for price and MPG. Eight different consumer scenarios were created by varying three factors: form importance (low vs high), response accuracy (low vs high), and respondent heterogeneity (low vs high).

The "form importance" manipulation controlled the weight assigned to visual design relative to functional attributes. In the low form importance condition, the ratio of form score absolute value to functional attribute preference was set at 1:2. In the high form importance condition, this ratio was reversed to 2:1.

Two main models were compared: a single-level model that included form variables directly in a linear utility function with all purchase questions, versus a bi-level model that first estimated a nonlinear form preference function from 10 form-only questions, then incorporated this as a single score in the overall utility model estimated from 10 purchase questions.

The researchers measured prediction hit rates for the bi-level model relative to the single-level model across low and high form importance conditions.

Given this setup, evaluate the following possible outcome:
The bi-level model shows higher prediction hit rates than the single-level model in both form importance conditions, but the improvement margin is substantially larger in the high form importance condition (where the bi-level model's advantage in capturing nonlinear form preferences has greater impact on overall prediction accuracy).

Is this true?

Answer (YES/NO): NO